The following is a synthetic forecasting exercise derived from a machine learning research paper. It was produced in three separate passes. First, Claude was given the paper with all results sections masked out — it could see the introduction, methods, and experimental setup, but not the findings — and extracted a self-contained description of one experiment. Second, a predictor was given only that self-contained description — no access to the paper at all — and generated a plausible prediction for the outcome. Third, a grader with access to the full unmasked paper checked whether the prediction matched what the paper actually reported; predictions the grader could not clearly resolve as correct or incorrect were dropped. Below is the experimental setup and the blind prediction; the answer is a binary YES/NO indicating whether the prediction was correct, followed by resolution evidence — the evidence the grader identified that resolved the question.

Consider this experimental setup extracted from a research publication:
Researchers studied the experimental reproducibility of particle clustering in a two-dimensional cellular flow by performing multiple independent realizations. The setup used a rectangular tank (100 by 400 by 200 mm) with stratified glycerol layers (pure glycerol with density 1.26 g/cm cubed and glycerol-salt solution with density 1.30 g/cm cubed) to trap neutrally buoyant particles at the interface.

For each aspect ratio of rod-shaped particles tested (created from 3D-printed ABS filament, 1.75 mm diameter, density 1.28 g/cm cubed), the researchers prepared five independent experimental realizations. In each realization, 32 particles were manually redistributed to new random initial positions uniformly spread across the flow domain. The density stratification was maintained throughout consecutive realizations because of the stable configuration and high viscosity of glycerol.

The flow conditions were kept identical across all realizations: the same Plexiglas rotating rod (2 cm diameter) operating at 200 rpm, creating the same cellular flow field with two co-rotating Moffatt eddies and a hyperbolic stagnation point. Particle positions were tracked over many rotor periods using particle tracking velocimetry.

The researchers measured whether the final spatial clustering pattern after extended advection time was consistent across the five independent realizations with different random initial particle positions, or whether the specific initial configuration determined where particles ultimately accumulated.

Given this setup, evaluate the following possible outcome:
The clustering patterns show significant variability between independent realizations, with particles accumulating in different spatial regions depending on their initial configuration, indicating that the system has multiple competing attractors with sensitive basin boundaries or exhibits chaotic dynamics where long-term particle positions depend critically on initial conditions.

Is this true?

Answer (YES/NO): NO